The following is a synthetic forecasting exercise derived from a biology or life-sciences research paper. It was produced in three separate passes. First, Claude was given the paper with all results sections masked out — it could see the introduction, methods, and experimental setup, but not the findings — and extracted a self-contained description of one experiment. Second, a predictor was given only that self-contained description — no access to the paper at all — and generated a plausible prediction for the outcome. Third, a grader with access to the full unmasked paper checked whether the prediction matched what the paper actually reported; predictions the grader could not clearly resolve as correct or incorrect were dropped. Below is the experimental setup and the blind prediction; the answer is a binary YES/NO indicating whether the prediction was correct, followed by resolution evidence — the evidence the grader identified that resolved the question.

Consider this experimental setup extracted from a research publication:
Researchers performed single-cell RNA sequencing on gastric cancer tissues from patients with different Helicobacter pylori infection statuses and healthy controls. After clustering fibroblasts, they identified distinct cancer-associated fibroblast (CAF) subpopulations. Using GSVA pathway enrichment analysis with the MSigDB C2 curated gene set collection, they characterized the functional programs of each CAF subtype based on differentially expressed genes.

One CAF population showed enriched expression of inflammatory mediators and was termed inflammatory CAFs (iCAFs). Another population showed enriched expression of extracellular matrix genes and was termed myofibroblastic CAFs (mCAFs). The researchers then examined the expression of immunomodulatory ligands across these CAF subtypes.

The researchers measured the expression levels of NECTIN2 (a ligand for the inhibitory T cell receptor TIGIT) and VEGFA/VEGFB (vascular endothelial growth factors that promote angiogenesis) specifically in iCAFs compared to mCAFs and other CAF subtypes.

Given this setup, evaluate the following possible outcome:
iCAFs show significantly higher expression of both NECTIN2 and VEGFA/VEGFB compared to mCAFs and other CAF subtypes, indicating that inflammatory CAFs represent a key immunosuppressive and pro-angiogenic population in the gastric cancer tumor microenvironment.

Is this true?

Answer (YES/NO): YES